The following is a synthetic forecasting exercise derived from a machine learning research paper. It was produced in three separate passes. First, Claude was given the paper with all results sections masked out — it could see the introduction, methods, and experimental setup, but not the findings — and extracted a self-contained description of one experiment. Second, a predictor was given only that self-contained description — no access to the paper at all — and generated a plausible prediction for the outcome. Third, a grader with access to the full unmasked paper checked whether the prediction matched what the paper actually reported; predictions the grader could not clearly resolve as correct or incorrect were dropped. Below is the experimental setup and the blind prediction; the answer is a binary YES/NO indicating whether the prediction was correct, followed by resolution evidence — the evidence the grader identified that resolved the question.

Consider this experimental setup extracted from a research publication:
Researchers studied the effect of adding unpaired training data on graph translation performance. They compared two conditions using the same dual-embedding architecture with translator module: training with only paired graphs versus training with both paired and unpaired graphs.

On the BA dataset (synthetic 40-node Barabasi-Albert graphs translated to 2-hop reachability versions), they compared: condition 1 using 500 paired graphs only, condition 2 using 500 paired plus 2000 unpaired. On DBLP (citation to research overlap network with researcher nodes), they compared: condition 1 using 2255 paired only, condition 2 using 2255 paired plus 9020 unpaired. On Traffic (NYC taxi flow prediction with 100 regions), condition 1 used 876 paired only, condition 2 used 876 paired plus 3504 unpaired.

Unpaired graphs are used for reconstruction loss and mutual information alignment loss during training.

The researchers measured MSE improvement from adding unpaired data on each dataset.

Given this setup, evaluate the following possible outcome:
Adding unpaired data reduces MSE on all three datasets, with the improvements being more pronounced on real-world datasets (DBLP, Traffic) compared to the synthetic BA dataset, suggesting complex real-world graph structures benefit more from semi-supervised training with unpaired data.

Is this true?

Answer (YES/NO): NO